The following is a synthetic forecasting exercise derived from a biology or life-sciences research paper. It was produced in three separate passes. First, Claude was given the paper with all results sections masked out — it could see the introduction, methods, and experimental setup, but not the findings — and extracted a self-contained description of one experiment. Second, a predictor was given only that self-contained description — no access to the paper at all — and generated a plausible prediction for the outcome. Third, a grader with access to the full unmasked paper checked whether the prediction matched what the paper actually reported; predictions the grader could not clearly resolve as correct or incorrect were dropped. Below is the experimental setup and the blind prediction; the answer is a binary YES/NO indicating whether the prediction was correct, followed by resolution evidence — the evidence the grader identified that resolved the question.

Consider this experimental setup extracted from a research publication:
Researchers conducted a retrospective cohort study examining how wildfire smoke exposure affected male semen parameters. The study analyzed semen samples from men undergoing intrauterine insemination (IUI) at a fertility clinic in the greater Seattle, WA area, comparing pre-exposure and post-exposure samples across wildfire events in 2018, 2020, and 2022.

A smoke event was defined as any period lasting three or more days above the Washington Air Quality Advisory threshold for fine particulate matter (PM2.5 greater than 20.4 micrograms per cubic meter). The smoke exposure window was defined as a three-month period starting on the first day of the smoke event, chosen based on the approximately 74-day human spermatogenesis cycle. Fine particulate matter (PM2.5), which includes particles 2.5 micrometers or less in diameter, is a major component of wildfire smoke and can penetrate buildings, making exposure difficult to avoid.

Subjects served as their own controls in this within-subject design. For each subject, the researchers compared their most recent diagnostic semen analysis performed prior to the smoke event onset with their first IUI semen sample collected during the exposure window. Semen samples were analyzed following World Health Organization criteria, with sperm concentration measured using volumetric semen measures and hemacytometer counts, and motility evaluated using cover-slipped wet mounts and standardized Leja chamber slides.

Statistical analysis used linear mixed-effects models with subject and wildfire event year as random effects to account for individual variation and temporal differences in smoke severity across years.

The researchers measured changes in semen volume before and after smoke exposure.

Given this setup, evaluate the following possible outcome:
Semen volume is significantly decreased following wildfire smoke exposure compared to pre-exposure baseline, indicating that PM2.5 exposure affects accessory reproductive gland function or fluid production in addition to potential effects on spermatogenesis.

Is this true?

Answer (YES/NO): YES